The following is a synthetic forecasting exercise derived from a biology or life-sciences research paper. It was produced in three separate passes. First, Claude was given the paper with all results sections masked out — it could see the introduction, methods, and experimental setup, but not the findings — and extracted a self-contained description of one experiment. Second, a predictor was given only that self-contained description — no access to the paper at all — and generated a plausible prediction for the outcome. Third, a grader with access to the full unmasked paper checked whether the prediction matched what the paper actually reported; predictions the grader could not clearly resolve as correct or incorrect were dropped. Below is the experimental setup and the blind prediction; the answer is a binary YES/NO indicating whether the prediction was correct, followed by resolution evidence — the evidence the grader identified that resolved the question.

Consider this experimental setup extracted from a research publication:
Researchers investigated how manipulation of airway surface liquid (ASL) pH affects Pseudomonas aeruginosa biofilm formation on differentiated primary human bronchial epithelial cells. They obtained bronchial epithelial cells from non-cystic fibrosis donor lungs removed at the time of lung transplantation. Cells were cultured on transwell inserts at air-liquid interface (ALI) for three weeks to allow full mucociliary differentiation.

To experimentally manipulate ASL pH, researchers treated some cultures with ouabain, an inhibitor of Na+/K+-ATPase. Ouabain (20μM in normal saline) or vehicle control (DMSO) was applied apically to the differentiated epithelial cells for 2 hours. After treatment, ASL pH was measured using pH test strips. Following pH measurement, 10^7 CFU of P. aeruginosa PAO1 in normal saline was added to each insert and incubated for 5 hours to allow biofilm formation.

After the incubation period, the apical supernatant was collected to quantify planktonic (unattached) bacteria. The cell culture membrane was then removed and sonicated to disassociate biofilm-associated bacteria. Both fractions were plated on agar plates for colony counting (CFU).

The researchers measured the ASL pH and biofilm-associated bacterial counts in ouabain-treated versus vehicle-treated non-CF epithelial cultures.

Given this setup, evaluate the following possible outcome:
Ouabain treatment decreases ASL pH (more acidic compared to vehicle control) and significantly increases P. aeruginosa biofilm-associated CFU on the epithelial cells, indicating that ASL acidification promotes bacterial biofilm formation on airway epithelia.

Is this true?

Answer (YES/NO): NO